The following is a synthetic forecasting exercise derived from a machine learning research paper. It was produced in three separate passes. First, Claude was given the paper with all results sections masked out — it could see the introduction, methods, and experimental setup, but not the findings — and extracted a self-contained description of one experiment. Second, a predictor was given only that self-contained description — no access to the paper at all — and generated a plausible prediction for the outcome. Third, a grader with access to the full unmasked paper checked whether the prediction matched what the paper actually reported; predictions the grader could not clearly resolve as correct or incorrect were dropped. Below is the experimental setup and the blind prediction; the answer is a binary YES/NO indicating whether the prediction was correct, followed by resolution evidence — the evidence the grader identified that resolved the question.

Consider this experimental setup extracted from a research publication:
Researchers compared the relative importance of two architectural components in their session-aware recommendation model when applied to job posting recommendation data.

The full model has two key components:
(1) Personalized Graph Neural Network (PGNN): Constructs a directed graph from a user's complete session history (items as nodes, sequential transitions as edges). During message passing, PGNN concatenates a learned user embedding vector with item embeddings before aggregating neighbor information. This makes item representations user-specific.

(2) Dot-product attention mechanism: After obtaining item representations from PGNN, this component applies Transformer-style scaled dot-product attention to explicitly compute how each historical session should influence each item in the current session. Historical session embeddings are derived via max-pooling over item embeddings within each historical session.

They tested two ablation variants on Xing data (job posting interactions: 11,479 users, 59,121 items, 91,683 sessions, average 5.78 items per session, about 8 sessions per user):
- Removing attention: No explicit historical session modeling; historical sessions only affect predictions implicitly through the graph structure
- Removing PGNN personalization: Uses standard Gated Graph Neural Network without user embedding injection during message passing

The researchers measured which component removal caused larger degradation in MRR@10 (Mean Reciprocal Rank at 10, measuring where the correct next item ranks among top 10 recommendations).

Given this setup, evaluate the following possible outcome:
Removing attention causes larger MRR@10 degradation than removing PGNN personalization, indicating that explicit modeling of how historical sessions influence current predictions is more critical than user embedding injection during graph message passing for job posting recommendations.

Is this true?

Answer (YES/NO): YES